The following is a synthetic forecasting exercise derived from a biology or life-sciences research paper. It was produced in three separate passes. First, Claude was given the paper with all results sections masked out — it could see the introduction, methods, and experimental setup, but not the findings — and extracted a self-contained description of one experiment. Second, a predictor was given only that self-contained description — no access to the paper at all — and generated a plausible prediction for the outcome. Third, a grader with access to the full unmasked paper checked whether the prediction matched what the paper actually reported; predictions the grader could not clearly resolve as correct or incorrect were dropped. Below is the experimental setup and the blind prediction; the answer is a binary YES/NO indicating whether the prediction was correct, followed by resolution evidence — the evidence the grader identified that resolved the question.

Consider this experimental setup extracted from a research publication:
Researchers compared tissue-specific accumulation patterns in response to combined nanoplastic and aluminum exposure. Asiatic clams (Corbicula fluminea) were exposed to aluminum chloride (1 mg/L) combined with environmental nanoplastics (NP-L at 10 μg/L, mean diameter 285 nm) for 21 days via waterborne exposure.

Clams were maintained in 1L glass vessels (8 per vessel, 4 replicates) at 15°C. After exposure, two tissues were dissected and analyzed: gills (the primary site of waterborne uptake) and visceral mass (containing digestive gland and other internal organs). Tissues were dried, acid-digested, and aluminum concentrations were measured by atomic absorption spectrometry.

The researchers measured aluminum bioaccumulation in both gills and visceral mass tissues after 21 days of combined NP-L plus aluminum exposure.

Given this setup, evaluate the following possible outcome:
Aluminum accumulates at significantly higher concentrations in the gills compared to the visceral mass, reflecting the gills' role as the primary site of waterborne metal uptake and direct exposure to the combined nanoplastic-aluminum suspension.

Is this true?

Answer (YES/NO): NO